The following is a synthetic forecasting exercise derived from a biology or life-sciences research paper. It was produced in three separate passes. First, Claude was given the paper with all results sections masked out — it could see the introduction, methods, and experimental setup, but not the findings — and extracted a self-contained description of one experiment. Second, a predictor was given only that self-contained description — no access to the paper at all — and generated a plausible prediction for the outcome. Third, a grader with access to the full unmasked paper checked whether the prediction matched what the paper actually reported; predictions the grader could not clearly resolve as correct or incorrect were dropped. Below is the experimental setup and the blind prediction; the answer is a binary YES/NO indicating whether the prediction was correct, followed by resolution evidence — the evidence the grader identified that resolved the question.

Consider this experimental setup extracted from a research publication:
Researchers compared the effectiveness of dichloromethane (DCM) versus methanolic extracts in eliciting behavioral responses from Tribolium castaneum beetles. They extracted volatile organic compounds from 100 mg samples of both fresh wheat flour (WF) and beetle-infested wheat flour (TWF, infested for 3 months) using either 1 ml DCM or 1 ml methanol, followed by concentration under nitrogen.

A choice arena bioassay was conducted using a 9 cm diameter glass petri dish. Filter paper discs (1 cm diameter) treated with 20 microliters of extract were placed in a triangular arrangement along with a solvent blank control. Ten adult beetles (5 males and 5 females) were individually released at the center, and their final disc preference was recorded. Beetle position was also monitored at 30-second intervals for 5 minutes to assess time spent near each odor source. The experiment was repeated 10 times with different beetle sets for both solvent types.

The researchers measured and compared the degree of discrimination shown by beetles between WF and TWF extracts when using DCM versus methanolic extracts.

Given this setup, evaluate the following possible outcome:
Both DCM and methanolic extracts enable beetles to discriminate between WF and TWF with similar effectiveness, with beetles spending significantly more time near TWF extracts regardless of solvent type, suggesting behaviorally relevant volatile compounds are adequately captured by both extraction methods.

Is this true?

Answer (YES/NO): NO